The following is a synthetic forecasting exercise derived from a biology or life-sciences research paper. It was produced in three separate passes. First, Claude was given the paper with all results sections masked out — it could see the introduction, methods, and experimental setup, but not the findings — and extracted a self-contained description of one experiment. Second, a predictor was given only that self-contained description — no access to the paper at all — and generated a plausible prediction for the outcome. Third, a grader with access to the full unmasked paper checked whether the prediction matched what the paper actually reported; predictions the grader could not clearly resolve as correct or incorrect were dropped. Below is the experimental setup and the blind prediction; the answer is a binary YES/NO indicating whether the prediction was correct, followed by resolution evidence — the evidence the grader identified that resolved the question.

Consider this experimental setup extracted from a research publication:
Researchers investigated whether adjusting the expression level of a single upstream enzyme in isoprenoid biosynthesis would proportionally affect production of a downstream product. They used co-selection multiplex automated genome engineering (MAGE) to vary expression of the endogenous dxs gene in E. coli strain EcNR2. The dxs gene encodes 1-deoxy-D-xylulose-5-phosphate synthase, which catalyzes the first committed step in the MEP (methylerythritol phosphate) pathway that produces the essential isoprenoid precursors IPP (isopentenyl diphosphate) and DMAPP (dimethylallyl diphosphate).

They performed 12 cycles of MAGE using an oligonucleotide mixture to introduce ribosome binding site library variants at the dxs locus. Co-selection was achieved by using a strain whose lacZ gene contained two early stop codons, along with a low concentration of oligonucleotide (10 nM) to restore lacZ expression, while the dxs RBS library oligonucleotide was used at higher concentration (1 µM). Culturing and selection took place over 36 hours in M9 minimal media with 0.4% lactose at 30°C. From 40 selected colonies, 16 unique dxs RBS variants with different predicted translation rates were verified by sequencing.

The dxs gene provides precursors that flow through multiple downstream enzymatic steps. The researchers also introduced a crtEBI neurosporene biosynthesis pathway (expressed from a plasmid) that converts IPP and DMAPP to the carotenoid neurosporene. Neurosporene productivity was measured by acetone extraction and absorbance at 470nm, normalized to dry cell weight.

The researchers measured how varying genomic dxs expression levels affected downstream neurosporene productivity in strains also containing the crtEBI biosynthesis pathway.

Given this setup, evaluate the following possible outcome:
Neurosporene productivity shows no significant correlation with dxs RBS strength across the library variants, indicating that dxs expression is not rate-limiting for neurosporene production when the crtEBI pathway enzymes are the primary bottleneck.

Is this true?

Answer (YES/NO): NO